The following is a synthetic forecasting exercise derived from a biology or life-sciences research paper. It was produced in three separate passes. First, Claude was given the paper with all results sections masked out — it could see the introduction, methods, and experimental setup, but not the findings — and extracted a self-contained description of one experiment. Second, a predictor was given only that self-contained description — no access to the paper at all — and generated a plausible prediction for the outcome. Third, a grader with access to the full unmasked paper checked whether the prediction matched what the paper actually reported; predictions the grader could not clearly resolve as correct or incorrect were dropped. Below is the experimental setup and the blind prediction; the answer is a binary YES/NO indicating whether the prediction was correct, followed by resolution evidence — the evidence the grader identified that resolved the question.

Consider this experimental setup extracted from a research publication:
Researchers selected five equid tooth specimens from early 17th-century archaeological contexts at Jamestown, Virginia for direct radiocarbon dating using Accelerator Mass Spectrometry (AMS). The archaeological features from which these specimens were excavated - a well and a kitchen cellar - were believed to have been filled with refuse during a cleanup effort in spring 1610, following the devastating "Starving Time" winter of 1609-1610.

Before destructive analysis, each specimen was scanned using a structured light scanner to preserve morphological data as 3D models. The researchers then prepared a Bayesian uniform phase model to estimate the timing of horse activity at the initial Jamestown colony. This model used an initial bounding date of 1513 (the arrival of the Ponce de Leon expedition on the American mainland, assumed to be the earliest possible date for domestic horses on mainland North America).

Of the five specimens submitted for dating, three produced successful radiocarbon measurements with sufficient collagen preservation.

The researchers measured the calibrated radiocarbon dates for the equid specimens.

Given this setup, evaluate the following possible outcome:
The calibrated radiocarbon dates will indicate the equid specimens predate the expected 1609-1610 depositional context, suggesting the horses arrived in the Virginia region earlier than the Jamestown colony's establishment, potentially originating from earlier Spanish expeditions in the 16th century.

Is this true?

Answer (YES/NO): NO